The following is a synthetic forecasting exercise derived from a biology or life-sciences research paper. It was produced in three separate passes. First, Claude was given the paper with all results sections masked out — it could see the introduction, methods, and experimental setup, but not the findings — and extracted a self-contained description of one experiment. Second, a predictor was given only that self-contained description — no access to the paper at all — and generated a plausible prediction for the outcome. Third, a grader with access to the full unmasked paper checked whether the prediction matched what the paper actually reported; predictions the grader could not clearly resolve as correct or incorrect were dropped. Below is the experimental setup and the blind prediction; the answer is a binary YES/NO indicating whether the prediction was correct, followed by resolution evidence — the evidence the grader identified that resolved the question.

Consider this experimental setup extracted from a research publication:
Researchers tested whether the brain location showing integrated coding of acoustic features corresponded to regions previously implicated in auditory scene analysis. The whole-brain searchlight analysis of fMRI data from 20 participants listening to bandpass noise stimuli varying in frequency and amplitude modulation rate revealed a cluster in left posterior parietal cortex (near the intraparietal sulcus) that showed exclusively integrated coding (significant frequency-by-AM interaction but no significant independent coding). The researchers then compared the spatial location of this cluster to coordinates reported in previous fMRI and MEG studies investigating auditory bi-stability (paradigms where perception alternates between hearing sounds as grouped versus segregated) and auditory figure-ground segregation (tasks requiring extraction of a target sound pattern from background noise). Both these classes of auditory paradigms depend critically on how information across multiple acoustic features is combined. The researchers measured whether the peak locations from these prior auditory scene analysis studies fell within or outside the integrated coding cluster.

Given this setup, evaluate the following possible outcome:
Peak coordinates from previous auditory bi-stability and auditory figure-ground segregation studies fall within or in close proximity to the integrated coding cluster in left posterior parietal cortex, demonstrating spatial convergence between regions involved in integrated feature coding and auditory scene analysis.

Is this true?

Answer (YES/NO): YES